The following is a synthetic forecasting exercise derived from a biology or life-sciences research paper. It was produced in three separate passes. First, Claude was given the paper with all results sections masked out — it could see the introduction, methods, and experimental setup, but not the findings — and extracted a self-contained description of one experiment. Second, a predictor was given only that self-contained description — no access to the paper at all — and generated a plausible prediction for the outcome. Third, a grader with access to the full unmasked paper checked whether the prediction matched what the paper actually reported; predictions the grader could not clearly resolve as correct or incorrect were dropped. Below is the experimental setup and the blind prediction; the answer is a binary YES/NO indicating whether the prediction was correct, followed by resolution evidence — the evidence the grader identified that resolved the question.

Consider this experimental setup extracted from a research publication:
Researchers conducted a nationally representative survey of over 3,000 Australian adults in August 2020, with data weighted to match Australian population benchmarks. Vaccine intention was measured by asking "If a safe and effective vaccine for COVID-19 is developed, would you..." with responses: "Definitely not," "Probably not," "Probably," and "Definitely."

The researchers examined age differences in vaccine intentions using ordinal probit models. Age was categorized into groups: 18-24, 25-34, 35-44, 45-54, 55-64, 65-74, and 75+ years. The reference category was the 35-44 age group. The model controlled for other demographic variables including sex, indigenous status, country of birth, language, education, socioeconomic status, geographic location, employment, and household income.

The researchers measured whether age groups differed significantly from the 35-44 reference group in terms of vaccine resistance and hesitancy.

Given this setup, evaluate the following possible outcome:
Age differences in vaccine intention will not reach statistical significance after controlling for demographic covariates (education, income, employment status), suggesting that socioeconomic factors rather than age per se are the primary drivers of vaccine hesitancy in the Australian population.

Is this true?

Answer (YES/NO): NO